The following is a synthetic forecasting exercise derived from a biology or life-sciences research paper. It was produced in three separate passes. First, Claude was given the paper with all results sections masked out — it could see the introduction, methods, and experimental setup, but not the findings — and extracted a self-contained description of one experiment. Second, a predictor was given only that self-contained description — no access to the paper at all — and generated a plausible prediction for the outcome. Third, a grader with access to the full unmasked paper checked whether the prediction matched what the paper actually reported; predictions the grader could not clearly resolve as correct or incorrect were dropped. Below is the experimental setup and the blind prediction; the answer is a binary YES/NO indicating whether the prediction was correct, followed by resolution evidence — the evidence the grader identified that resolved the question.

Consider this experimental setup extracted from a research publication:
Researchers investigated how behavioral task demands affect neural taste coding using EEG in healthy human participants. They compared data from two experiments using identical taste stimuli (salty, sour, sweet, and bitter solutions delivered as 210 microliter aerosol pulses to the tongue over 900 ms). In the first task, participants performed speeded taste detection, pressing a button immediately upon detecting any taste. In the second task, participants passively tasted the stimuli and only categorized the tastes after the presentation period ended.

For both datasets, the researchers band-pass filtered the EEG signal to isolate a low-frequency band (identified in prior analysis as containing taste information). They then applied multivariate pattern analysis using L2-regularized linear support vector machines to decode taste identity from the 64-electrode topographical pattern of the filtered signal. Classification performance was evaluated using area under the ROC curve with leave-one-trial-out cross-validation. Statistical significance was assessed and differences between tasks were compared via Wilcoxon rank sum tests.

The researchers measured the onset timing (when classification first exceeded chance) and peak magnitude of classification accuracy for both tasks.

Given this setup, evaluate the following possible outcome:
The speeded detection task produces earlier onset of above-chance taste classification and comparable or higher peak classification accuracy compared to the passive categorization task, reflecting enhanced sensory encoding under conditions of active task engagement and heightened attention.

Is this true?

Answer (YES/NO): NO